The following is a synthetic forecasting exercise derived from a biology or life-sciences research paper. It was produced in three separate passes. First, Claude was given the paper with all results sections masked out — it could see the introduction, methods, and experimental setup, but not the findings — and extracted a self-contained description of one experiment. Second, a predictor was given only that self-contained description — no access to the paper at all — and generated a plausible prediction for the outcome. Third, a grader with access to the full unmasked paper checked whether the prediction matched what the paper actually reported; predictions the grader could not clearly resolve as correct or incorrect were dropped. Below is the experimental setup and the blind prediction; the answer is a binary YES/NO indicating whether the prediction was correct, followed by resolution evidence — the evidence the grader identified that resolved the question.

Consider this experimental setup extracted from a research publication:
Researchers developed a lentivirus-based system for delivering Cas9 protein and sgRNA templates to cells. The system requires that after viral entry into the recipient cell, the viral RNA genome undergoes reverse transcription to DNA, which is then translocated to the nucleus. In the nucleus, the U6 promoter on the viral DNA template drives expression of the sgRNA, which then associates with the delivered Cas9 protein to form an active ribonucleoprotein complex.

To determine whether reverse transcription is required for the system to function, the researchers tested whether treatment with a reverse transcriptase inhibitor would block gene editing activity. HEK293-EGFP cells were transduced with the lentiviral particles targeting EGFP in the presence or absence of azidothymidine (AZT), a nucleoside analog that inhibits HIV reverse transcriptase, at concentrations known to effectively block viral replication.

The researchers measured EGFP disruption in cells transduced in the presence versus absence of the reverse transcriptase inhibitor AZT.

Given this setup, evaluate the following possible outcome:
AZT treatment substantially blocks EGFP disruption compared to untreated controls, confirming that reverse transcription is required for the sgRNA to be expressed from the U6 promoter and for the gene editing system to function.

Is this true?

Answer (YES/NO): YES